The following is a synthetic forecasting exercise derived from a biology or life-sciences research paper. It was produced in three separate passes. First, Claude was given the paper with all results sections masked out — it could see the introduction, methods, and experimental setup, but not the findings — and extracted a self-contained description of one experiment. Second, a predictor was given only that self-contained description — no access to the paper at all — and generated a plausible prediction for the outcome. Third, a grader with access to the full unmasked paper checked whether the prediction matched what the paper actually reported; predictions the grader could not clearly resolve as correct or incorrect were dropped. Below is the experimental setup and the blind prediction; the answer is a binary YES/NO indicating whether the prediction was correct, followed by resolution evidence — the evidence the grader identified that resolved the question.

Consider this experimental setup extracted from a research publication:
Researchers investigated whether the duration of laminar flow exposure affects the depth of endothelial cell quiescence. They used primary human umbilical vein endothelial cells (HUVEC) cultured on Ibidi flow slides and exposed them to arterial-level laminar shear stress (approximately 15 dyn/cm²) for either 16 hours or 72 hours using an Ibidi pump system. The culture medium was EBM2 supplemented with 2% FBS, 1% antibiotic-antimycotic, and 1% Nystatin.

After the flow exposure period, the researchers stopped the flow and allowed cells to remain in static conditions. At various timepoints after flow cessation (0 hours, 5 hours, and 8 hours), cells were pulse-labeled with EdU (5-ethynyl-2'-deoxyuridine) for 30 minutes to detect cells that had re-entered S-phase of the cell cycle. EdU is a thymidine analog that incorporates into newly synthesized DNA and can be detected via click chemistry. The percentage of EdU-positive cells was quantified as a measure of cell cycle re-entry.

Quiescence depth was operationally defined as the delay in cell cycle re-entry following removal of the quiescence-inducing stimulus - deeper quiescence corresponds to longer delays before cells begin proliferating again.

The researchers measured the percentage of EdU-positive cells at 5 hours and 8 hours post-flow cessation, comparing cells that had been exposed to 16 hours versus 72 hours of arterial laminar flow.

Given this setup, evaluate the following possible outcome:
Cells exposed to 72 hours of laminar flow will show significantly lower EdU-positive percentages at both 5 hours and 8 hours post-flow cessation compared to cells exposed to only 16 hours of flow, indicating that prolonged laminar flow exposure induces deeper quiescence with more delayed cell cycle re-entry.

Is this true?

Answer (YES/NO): NO